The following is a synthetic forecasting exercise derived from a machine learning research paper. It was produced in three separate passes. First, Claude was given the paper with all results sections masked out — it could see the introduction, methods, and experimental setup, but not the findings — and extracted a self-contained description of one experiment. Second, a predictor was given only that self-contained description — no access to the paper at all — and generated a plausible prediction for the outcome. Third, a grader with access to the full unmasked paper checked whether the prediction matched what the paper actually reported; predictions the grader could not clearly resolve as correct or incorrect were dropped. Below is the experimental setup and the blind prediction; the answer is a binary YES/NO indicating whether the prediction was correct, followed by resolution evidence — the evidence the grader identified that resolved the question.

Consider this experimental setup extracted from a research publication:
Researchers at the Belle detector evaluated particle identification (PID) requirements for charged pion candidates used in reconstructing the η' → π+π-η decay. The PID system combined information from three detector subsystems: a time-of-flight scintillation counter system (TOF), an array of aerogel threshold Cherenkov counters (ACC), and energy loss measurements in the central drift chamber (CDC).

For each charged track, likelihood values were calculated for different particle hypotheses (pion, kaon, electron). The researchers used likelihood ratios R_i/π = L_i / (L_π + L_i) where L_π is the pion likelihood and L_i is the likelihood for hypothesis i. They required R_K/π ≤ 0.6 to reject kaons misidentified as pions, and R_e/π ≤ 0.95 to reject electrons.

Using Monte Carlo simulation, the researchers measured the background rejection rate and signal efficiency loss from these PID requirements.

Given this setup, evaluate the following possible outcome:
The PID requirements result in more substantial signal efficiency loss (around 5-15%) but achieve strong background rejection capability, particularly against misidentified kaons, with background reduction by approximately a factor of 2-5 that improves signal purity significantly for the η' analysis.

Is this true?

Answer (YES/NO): NO